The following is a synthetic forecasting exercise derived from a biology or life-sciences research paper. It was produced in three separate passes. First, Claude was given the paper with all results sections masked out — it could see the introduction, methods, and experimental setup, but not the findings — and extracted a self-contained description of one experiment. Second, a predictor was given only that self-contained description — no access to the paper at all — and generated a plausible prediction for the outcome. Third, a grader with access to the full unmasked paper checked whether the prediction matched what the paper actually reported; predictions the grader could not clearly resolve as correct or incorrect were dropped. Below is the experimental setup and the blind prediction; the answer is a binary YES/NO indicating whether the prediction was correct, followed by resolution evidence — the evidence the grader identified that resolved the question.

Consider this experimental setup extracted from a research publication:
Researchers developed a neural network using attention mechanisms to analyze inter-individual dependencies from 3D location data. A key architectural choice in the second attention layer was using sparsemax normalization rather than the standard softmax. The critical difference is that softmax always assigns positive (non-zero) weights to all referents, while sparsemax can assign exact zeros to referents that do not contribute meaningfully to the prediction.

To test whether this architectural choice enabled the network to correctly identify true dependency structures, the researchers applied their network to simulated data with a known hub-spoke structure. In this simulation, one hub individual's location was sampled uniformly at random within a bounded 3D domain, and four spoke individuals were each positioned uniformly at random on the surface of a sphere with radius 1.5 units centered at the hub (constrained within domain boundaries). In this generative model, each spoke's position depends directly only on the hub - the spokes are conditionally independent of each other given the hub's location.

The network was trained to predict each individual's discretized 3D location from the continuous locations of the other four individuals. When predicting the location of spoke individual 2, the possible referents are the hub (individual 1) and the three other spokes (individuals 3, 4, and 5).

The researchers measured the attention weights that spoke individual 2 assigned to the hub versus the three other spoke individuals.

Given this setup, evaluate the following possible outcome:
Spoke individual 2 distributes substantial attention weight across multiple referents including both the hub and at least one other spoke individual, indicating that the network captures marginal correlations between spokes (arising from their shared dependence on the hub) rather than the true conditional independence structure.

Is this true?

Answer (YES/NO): NO